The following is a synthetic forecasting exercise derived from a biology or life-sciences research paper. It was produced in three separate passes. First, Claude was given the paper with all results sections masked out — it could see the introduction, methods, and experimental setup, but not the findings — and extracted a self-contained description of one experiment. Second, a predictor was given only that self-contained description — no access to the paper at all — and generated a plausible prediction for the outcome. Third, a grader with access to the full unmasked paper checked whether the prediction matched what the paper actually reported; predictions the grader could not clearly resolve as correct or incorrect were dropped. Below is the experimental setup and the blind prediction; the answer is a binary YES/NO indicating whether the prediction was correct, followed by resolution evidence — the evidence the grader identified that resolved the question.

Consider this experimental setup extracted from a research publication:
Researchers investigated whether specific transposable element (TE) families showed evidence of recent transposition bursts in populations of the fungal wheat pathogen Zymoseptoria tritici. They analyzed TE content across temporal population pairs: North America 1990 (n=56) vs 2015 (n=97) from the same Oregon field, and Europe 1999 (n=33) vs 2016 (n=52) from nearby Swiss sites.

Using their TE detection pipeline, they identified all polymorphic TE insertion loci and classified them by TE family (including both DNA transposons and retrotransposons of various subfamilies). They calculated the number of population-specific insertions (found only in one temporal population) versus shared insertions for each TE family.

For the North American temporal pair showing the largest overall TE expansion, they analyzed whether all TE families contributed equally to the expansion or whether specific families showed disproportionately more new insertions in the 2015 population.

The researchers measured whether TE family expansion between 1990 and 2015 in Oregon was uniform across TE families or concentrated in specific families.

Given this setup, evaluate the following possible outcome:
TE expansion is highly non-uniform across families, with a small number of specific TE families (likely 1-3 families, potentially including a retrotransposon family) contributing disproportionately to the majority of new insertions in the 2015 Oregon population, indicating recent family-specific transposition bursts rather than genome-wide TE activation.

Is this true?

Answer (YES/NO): YES